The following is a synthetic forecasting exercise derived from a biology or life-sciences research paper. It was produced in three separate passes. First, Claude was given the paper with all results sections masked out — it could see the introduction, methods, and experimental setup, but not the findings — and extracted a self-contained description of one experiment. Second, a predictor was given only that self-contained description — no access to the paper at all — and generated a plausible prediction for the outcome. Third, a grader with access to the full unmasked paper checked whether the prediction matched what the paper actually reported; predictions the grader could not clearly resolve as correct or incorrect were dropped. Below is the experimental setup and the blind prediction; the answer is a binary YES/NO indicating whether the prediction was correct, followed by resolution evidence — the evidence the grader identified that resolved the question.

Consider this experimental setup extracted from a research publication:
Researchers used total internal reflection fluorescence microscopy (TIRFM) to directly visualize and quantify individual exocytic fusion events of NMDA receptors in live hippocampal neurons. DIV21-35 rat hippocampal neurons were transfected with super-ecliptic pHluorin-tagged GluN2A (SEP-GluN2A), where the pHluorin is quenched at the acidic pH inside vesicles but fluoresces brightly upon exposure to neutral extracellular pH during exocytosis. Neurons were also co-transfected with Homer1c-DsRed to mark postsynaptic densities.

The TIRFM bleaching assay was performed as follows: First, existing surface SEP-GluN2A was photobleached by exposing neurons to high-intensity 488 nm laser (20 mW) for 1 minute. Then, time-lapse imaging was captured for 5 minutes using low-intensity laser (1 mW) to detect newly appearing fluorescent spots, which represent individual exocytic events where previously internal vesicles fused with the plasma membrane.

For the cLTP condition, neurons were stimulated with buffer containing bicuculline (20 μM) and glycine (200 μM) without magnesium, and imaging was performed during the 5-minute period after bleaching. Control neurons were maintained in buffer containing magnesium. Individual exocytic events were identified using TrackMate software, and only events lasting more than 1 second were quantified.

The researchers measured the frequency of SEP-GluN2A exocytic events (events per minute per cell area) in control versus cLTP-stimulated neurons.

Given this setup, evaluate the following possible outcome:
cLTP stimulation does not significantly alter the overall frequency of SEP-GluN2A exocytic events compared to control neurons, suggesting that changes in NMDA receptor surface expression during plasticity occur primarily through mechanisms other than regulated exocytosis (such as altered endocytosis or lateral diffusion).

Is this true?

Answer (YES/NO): NO